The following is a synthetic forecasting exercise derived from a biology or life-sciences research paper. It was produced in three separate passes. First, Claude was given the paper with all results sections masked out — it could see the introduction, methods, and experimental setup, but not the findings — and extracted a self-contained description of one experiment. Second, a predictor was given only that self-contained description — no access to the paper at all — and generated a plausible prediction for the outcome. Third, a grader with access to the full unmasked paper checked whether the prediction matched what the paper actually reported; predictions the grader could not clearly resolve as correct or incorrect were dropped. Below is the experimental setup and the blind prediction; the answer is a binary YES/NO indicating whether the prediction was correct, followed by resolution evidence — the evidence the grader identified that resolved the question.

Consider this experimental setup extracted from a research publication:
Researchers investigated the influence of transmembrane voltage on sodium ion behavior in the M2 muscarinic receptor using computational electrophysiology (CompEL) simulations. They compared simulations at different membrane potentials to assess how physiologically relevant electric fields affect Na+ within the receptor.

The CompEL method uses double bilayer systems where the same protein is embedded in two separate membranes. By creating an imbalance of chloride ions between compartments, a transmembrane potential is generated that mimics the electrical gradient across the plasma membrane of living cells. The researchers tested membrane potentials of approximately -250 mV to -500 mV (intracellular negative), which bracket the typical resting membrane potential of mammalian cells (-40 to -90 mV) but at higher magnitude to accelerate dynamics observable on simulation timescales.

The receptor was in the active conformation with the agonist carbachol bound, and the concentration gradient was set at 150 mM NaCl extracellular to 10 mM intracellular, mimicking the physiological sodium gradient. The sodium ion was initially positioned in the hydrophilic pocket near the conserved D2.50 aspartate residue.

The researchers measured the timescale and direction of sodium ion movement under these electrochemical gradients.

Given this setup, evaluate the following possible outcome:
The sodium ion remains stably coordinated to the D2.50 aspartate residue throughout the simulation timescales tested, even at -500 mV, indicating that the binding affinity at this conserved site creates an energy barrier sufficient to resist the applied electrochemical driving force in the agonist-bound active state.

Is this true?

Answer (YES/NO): NO